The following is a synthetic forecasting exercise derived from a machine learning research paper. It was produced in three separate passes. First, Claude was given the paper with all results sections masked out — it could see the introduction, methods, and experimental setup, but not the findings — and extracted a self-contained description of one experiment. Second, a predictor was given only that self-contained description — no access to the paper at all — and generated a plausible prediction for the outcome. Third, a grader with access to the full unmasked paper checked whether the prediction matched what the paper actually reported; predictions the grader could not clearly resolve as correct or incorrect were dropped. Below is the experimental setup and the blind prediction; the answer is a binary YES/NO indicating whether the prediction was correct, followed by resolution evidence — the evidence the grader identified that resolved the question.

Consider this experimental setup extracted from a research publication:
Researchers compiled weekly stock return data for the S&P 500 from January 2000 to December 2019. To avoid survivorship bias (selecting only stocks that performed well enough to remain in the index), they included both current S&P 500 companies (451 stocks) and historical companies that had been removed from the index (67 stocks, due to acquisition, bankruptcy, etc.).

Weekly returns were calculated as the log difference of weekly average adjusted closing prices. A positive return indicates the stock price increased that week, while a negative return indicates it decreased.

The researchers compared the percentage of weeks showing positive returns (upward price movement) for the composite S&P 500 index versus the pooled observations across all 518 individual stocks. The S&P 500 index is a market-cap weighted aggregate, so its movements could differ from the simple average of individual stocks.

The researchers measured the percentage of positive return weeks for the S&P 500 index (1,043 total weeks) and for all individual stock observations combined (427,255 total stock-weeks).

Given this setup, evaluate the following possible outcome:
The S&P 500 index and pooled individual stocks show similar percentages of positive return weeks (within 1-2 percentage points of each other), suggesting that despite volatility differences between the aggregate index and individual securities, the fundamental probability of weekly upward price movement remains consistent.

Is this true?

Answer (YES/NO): NO